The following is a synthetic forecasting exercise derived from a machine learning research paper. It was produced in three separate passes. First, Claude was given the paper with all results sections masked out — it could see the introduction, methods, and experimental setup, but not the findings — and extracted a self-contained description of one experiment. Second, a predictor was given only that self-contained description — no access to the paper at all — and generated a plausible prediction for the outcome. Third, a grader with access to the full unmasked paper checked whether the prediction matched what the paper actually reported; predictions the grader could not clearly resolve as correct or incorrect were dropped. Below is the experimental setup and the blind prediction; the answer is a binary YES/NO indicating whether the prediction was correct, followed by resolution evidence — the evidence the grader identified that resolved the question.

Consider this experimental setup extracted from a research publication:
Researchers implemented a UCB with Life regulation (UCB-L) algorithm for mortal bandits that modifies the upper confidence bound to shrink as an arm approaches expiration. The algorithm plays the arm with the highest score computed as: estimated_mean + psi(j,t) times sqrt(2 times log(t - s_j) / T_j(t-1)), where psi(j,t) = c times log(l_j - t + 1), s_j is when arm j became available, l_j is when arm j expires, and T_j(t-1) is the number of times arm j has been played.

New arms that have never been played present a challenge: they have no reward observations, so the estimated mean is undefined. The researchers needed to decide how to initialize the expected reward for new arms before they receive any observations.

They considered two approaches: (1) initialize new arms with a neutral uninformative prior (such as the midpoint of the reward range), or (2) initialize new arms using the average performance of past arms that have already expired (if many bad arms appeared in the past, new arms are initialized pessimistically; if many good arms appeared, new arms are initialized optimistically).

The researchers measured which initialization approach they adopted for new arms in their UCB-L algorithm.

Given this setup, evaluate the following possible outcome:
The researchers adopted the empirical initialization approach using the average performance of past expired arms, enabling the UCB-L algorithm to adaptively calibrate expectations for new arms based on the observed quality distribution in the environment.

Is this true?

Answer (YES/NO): YES